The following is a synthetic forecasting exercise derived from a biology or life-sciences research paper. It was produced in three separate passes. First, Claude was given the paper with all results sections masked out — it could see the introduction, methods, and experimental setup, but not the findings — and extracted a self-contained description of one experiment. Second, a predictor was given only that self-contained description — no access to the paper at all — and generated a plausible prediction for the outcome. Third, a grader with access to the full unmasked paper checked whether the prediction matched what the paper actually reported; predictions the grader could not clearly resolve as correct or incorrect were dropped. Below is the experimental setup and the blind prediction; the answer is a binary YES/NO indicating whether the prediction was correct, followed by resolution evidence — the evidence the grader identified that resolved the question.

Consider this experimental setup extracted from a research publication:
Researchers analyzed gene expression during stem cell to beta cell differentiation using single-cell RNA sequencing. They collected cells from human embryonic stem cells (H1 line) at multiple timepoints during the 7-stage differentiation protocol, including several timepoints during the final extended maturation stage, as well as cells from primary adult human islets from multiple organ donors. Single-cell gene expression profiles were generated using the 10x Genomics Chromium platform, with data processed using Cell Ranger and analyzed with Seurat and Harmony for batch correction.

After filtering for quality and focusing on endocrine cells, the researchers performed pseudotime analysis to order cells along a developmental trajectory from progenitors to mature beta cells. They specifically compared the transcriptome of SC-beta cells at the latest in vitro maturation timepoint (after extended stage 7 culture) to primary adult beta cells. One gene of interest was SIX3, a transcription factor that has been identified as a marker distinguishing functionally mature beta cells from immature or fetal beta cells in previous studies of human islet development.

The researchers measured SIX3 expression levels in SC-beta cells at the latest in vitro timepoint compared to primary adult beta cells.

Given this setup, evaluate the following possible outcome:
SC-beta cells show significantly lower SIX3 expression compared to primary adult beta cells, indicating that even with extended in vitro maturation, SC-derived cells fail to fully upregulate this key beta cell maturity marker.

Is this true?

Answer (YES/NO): YES